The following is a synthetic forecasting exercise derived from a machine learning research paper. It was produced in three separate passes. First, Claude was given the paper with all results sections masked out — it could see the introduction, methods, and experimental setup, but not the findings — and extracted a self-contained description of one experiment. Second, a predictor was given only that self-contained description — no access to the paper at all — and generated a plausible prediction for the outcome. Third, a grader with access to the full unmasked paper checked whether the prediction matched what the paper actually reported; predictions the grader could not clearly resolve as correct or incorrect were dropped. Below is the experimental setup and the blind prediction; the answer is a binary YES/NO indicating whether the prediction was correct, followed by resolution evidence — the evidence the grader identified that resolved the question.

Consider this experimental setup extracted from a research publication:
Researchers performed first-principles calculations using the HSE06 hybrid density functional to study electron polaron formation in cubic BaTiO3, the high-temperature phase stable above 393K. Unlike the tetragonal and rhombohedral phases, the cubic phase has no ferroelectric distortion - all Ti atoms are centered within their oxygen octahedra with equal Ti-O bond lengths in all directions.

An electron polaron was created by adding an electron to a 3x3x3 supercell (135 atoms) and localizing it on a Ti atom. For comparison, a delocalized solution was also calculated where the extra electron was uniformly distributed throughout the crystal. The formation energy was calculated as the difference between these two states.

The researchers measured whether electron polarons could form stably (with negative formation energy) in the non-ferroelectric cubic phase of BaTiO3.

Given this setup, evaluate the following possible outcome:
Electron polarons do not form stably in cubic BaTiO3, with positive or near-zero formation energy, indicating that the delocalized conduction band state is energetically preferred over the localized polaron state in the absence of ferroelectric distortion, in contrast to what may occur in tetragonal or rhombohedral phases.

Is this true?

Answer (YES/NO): NO